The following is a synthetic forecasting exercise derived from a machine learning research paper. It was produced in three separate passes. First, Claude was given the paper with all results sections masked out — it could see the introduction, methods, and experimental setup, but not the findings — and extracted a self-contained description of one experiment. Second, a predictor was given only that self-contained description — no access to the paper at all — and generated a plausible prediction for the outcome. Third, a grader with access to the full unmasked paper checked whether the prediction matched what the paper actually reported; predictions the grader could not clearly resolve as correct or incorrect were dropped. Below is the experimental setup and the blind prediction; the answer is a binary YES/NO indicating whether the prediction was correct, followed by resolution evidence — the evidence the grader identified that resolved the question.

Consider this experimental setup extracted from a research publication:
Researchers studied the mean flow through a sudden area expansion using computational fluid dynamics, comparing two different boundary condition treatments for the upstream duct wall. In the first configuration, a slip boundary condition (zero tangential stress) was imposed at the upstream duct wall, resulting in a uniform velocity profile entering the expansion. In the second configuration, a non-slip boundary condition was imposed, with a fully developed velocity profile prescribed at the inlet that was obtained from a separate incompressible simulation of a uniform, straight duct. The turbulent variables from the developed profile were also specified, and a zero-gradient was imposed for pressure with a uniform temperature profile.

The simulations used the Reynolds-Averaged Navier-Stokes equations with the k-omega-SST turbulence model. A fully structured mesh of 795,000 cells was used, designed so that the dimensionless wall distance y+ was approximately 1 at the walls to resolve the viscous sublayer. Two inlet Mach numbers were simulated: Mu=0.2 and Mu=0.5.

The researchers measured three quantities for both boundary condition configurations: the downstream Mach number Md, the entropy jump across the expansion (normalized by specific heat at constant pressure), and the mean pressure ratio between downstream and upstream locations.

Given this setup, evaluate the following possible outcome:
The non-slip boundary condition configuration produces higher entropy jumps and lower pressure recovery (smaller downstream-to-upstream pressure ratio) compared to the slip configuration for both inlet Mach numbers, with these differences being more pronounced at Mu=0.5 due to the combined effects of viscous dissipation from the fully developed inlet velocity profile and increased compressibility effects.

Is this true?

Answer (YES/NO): NO